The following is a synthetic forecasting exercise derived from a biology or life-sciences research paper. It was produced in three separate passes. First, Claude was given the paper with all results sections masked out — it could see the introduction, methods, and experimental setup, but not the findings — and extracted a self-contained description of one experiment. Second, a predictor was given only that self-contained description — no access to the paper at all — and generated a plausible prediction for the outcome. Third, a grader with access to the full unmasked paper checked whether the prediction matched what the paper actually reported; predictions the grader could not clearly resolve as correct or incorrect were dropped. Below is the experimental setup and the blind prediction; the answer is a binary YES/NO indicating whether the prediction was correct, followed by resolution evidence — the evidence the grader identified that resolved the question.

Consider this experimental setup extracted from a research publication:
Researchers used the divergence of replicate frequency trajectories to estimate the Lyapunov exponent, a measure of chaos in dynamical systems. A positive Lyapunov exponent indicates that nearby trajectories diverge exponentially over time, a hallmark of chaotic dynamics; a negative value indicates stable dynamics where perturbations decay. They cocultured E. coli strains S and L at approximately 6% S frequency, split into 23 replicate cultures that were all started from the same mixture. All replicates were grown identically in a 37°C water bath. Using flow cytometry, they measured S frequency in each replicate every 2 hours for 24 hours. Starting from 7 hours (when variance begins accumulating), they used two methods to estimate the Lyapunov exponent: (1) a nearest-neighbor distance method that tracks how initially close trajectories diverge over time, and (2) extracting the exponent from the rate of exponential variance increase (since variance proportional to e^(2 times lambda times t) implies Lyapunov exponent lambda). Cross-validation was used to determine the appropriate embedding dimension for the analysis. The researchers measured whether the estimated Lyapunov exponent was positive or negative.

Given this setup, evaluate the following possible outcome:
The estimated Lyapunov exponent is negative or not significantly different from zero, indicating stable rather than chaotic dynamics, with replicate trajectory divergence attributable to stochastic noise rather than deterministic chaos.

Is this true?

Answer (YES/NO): NO